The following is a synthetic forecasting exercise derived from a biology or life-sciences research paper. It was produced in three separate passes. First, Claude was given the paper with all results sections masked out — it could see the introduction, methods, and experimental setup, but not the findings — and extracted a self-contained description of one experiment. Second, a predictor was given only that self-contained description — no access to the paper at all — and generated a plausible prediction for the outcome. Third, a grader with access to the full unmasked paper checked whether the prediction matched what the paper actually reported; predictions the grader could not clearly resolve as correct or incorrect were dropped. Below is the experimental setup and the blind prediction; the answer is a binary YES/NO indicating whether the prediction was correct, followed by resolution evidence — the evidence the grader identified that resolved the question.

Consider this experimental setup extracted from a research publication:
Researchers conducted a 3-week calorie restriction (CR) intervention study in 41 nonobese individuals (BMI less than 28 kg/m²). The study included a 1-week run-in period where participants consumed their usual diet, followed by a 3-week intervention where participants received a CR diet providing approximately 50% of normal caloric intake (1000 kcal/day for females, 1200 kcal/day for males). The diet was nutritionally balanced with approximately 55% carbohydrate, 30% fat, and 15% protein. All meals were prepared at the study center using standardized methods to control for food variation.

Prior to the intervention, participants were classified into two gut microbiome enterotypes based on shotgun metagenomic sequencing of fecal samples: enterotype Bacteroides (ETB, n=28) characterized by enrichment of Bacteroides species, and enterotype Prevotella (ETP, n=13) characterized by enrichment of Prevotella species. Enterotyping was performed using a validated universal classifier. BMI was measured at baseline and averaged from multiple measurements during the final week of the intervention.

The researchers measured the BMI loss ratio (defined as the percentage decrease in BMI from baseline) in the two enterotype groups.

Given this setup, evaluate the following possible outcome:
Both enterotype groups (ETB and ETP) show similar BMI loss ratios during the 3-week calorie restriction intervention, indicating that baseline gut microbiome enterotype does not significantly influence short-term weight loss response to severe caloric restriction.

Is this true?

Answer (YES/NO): NO